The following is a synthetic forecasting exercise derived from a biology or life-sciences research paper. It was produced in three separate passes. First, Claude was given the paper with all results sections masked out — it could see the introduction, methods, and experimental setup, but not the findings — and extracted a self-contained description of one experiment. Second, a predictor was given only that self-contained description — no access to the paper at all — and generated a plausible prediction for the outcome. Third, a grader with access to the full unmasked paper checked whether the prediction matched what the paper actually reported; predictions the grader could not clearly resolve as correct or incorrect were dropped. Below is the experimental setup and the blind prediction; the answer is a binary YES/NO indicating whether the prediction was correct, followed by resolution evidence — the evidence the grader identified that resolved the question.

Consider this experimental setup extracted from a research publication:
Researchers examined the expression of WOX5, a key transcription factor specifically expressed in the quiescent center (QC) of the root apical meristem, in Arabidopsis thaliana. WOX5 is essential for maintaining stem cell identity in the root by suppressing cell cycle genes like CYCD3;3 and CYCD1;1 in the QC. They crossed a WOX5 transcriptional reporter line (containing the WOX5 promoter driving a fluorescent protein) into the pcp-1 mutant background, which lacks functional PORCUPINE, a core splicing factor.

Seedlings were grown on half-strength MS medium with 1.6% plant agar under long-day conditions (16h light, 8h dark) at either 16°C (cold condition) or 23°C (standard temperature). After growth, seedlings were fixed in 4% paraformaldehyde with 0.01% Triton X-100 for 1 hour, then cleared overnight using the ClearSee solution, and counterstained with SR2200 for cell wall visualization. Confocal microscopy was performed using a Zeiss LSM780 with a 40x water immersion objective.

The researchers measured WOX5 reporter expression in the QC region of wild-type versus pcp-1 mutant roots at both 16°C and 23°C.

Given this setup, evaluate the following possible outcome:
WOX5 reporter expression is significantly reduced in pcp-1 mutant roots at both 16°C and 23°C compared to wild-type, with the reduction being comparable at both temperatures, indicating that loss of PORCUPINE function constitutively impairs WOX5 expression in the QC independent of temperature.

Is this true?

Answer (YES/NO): NO